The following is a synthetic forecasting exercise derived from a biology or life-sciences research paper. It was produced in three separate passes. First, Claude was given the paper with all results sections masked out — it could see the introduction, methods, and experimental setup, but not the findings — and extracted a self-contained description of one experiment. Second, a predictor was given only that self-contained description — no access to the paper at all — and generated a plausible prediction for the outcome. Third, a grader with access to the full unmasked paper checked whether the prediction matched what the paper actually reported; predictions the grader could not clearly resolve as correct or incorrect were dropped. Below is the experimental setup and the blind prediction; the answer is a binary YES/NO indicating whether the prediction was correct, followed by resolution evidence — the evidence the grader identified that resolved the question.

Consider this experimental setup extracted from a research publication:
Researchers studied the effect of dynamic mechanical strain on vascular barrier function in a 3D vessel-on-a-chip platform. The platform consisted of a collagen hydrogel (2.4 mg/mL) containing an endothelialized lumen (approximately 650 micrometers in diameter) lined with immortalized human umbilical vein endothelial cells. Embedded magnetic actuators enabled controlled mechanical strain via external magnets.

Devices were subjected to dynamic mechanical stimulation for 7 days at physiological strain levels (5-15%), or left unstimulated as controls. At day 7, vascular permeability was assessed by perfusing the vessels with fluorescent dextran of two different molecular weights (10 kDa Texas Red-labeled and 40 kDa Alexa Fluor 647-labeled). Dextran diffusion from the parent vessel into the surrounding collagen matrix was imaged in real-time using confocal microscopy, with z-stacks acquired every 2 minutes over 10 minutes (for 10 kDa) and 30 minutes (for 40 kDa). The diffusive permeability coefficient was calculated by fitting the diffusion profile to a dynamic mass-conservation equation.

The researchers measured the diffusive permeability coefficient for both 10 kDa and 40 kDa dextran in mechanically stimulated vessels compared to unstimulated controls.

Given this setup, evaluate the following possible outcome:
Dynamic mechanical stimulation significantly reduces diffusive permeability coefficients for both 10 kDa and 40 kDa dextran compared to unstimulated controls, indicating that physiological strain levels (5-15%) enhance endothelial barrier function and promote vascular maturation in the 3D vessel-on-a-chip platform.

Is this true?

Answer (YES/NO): YES